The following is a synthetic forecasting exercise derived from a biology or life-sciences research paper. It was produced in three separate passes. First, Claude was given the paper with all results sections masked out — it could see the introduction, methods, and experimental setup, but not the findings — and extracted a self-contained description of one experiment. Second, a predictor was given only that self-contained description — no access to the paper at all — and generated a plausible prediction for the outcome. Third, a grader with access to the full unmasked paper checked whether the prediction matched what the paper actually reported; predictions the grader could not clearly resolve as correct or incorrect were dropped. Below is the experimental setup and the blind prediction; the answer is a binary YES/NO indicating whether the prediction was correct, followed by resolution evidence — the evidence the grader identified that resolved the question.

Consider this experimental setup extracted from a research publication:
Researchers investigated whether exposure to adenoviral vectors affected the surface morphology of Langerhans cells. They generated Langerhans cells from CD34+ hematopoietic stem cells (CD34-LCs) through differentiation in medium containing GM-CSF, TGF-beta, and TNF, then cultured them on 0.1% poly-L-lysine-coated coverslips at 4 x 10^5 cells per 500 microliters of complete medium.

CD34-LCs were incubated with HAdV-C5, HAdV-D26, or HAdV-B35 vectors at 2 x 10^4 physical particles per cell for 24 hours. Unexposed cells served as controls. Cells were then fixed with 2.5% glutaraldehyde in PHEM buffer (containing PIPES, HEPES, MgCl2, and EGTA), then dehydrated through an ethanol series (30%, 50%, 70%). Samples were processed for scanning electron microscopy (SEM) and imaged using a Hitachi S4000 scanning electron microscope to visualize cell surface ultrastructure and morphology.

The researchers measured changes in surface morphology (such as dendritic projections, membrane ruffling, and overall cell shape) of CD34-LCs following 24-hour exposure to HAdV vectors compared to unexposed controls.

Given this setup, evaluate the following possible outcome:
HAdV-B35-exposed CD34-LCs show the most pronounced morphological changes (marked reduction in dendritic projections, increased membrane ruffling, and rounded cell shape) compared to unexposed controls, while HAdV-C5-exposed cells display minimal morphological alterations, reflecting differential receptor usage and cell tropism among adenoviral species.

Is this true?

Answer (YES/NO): NO